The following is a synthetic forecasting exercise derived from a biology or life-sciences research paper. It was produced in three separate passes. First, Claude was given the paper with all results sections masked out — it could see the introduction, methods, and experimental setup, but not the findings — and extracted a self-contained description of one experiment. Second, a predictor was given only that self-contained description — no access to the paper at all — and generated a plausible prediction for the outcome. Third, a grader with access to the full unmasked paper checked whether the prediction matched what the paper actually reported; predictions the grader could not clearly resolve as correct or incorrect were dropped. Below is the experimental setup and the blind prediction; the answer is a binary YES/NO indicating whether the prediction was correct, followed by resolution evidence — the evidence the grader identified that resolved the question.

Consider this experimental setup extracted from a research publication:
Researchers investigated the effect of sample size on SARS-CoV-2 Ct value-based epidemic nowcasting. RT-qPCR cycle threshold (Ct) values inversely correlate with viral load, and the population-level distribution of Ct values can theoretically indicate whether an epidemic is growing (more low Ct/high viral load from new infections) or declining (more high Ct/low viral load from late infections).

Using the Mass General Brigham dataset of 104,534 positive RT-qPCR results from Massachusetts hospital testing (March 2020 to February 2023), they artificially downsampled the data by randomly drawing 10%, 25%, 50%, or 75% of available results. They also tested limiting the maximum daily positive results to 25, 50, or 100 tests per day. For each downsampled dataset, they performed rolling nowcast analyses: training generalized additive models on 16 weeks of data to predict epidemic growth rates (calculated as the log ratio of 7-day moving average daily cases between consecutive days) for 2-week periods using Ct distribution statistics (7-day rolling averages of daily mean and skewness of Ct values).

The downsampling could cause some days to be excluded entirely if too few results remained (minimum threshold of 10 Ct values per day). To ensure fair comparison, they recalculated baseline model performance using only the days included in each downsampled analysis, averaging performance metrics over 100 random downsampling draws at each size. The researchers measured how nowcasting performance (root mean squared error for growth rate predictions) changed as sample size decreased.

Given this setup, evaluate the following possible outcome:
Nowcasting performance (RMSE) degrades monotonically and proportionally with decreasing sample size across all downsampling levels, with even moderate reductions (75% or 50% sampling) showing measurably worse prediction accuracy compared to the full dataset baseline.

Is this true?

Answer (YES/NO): NO